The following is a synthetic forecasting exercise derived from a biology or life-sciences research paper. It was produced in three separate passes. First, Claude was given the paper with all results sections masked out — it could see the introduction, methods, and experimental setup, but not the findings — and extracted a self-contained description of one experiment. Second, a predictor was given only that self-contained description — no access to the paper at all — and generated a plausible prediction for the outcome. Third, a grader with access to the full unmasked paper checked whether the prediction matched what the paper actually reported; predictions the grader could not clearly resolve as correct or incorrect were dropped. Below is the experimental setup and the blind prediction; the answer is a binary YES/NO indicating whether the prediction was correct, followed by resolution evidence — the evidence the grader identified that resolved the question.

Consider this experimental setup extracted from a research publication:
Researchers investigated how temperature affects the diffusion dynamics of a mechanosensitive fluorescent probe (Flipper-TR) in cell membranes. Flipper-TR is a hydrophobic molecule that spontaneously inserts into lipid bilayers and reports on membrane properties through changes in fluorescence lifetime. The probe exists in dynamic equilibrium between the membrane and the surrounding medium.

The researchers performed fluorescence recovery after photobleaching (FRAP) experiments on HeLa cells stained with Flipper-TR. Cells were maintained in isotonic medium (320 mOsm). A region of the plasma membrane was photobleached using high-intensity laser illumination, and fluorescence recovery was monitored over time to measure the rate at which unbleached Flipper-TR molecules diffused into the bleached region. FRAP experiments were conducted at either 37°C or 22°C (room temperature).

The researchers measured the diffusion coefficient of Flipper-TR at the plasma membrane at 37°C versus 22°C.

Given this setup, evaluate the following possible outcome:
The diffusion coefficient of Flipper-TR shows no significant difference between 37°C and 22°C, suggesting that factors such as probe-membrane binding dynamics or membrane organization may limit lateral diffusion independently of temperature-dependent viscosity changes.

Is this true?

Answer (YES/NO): NO